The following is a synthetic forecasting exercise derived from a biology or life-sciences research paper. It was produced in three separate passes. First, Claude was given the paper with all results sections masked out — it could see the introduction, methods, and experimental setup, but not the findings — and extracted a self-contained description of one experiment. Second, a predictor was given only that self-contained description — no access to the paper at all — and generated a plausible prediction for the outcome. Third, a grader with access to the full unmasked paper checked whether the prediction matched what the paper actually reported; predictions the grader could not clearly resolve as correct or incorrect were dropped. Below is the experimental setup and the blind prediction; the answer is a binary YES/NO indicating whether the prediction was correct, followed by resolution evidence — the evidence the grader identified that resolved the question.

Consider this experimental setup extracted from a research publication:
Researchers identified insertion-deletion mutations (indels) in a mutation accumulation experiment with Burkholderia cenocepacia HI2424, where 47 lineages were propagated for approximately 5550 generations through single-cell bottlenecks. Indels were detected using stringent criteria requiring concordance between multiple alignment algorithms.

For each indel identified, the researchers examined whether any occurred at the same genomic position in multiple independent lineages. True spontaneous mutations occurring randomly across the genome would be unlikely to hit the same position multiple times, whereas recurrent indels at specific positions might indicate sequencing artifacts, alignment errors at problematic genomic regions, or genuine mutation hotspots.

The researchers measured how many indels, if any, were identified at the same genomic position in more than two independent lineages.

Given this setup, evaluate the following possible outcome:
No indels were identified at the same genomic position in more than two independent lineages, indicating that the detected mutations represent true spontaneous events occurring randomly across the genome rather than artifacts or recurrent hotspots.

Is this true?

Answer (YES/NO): YES